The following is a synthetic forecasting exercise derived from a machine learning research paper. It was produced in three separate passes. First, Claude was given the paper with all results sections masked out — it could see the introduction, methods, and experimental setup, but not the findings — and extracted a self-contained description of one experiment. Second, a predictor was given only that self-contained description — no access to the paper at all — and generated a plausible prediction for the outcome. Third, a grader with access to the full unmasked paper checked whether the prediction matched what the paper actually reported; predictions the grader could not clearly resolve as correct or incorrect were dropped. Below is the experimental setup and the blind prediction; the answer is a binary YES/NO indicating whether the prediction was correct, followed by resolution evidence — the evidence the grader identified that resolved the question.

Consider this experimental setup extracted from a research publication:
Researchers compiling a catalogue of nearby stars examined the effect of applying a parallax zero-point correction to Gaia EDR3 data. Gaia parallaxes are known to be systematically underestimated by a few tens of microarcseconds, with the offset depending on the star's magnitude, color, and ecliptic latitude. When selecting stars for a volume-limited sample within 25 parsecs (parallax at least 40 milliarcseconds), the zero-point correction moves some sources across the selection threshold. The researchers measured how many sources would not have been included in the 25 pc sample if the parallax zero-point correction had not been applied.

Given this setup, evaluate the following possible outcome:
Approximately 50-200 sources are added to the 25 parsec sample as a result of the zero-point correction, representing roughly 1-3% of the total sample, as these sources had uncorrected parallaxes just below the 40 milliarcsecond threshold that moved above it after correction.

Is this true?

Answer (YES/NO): NO